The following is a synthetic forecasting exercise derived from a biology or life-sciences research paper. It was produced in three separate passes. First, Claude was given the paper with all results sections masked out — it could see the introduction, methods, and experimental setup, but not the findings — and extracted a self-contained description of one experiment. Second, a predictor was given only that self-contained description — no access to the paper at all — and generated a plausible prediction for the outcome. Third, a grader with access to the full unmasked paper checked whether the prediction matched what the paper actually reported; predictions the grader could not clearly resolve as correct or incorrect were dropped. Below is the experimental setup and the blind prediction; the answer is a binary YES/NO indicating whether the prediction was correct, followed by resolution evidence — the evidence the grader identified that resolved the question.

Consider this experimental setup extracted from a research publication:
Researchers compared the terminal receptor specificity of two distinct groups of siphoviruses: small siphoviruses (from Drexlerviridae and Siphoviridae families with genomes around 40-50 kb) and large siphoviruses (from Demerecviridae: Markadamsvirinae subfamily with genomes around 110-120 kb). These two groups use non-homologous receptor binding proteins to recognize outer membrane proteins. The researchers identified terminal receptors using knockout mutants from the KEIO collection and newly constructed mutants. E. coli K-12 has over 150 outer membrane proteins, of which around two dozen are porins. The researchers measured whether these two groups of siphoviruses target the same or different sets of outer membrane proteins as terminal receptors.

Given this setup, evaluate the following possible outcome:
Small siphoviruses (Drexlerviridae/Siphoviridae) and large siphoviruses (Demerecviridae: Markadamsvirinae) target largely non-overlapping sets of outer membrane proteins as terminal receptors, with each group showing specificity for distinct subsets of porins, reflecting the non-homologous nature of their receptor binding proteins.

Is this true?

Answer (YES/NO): NO